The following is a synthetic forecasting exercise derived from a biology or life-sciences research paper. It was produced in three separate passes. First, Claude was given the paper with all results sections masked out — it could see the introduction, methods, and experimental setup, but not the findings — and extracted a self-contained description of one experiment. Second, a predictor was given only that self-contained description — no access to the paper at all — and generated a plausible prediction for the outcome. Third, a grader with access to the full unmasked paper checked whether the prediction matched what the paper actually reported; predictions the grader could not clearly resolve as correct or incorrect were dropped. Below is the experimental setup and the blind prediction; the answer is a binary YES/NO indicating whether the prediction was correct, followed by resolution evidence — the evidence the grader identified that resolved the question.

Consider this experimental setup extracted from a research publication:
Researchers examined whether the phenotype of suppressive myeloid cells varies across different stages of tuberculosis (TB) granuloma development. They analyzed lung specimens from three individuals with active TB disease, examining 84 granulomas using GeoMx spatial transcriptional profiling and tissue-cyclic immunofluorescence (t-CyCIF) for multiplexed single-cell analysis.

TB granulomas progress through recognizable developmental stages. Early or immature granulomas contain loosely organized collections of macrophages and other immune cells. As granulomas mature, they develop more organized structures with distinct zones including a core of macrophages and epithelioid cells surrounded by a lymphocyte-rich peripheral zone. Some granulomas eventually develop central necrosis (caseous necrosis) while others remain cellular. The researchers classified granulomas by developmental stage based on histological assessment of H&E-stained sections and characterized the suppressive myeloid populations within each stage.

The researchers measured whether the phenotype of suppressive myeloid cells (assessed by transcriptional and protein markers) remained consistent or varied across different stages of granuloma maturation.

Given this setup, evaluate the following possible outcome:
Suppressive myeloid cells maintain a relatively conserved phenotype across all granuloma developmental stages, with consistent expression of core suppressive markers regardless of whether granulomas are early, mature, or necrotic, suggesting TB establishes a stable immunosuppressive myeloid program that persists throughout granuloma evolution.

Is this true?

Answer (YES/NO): NO